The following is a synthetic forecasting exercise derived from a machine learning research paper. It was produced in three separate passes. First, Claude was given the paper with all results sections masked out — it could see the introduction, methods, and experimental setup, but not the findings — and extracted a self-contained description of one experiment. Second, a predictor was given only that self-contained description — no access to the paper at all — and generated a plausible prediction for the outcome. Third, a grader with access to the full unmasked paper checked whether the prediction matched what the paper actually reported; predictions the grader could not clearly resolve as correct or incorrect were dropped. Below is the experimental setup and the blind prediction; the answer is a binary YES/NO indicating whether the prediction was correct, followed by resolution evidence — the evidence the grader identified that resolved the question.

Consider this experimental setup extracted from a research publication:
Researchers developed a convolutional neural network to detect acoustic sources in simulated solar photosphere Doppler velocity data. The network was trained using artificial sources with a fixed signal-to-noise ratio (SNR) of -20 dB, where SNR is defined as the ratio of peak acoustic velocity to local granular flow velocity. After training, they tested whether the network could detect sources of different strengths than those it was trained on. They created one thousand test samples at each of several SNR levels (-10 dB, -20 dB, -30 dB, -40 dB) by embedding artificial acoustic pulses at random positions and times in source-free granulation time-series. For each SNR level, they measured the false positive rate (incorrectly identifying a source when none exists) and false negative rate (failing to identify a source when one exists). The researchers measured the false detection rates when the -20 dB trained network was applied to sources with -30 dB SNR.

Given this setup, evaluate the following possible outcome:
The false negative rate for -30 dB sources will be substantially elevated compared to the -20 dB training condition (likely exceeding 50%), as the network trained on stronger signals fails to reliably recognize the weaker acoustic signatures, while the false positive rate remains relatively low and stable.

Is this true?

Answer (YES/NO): NO